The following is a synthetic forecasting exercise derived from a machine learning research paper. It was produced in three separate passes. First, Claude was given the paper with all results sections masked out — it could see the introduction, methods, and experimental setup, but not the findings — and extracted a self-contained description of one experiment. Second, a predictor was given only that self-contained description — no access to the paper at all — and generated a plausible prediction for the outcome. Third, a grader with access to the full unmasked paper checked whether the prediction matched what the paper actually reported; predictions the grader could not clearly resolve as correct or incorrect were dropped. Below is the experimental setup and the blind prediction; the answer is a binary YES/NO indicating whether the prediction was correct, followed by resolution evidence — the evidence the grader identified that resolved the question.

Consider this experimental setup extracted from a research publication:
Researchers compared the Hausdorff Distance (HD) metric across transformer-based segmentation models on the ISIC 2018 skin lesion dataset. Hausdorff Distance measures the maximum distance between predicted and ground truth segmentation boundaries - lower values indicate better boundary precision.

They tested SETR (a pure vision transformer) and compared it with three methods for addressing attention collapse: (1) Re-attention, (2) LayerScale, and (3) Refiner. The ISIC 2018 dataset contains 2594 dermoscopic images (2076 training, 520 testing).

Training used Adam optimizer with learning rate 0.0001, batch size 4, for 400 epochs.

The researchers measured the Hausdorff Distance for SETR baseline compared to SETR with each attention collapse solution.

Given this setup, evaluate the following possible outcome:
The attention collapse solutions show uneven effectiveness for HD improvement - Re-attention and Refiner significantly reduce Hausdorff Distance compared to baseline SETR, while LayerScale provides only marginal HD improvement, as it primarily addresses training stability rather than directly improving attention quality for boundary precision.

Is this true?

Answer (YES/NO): NO